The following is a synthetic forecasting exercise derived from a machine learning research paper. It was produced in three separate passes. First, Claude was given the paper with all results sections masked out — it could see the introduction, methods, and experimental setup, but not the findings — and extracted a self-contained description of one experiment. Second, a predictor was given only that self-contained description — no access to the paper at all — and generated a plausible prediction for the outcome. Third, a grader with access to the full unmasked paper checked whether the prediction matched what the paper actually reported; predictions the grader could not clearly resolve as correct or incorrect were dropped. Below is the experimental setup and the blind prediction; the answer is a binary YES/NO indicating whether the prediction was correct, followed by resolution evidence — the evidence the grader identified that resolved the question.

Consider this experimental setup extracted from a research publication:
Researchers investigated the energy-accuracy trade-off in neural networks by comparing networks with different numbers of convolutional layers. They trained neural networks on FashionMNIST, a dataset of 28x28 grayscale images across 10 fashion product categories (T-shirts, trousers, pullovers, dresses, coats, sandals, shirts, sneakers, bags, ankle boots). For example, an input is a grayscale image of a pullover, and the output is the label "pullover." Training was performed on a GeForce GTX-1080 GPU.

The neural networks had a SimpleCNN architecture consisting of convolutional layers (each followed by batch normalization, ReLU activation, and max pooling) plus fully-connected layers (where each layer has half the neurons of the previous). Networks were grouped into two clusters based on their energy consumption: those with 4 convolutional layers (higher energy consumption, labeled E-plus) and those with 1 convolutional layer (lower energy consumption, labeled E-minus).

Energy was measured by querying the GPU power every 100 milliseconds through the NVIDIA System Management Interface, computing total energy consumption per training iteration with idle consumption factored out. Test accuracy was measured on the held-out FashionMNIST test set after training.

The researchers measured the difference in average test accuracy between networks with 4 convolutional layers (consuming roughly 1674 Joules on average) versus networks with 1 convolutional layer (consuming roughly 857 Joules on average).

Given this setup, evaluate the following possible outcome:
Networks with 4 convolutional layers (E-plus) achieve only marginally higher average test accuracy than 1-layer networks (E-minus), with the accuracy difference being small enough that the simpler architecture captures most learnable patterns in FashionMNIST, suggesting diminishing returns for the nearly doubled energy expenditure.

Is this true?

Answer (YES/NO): YES